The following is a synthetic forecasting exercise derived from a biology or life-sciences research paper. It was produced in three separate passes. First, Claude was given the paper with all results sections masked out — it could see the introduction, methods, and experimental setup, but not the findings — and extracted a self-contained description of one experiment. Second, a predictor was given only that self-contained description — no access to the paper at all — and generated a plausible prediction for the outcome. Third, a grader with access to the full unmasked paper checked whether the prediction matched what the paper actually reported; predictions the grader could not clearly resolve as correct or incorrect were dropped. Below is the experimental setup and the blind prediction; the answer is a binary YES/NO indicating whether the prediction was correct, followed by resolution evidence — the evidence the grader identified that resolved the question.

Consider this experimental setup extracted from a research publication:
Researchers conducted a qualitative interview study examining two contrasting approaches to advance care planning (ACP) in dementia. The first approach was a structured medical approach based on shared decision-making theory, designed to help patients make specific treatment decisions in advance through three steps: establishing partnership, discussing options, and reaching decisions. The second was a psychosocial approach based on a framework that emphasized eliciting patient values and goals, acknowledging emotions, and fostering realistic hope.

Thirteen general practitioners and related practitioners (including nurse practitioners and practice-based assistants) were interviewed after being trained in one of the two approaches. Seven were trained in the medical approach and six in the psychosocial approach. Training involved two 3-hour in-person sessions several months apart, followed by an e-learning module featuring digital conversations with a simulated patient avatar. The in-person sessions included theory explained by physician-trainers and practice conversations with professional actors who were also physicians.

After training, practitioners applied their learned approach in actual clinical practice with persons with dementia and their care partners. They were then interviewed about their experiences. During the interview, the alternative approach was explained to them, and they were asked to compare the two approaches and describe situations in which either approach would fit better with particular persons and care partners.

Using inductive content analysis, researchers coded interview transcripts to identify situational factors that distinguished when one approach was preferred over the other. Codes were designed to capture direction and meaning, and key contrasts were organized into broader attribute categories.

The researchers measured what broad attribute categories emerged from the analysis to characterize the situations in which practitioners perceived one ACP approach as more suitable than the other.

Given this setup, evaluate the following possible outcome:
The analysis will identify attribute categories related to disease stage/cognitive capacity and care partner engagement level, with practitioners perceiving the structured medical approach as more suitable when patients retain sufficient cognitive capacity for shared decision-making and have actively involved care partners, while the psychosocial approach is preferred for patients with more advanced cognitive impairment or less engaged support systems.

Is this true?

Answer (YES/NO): NO